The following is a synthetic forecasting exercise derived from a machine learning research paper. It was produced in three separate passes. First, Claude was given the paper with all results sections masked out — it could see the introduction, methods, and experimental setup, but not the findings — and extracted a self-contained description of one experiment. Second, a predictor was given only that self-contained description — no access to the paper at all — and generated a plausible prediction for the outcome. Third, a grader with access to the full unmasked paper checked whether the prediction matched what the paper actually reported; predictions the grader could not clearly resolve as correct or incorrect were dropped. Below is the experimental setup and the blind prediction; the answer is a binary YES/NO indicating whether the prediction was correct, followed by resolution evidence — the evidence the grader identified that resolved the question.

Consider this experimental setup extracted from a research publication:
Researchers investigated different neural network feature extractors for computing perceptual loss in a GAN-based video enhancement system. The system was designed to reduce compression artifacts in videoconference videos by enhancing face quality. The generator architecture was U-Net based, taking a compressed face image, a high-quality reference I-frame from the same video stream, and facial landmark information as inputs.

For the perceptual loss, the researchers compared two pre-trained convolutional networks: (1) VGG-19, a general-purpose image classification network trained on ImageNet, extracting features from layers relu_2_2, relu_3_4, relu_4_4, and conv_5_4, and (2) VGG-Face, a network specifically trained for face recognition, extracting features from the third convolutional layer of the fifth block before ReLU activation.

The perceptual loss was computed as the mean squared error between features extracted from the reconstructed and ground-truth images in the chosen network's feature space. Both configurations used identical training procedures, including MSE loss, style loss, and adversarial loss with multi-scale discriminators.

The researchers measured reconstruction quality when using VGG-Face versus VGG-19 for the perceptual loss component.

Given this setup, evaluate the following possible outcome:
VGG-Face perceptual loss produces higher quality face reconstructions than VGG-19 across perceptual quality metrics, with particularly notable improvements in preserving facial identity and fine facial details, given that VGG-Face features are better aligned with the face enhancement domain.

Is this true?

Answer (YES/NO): NO